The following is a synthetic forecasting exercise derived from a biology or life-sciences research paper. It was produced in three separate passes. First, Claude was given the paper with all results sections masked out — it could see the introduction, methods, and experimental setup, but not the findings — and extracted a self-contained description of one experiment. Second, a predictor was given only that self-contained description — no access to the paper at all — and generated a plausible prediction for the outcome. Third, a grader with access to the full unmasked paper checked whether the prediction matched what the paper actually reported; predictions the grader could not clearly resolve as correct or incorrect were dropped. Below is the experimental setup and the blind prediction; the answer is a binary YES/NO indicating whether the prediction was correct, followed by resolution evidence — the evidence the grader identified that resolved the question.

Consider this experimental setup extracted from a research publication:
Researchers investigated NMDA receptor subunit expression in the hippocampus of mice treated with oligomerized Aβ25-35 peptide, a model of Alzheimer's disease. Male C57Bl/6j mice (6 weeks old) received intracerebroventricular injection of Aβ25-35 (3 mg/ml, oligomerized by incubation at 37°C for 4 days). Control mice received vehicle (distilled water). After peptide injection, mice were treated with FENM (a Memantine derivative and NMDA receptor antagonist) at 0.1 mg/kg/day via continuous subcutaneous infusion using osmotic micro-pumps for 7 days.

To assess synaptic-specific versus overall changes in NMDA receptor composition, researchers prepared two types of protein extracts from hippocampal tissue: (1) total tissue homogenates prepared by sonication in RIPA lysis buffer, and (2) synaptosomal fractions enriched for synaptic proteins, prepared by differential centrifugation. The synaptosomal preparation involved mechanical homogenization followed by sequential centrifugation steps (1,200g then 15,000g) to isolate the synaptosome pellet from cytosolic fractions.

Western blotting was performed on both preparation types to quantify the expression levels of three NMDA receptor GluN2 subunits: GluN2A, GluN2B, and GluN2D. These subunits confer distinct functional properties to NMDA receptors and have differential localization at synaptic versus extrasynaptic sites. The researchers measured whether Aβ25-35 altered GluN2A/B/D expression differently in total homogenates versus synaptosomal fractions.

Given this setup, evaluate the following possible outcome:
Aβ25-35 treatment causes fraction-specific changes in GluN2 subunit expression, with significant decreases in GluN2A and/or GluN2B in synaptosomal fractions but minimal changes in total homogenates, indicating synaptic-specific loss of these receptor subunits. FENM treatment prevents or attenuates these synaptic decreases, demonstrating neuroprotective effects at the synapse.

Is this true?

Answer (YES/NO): NO